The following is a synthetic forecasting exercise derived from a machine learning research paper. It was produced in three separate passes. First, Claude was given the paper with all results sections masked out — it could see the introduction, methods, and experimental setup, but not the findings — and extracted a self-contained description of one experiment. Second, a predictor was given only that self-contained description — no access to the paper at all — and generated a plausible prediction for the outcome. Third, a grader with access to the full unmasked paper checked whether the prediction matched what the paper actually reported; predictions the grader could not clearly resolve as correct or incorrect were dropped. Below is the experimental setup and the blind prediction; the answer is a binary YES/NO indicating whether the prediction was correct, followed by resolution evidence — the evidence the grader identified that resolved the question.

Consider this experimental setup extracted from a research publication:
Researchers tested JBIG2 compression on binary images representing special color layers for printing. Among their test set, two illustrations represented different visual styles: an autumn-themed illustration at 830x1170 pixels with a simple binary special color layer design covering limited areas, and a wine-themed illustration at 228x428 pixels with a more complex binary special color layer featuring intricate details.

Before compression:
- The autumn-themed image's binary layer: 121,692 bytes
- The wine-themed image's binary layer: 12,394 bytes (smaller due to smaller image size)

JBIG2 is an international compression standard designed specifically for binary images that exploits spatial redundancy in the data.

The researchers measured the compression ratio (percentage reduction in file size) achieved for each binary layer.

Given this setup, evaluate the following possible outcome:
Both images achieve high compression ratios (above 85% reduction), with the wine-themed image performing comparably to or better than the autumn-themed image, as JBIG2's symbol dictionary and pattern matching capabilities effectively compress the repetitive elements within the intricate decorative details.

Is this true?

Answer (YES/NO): NO